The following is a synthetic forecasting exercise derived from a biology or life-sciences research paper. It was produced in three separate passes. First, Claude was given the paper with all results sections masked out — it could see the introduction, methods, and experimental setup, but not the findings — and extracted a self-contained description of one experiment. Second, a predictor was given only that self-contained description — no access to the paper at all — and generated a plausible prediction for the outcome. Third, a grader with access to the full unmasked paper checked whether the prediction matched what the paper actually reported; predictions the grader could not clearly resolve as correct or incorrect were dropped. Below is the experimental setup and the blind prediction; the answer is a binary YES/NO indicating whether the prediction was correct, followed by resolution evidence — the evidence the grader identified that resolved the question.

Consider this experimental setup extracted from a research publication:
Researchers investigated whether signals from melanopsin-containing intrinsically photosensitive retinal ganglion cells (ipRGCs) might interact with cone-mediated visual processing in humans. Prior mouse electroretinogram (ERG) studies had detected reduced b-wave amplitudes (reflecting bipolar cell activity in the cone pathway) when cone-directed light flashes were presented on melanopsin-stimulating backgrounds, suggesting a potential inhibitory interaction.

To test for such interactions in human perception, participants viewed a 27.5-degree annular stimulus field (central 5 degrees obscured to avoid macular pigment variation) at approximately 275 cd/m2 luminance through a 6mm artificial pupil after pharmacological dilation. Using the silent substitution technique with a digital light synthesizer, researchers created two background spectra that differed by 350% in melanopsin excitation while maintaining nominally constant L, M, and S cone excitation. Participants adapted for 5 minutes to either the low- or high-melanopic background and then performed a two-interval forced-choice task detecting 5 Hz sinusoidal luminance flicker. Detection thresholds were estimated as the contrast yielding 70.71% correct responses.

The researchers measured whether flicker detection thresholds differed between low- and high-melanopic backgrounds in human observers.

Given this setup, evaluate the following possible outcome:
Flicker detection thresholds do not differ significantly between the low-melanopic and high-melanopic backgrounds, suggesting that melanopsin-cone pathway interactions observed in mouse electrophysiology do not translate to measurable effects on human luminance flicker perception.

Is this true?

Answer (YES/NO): YES